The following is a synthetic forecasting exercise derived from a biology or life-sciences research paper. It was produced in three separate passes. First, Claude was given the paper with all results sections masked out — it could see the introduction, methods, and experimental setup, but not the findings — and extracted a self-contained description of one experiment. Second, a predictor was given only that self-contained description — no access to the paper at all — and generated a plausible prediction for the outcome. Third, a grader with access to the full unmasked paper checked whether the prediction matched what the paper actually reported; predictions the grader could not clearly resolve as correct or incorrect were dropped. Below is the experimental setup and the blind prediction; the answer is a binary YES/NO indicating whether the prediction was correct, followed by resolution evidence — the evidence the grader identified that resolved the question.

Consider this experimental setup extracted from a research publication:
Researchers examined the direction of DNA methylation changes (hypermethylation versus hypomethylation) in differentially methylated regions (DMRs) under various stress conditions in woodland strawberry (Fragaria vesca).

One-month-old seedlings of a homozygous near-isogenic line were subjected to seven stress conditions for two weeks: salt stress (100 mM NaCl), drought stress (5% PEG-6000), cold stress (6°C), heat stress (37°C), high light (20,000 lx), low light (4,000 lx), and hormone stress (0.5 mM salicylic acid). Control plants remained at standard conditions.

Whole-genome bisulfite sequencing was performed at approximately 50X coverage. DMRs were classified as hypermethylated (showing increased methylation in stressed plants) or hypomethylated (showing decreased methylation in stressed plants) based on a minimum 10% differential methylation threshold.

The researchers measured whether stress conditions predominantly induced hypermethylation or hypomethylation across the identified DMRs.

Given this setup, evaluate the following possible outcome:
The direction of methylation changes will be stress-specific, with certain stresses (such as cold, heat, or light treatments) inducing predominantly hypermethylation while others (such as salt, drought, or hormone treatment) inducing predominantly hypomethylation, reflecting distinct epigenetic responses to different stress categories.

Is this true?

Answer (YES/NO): NO